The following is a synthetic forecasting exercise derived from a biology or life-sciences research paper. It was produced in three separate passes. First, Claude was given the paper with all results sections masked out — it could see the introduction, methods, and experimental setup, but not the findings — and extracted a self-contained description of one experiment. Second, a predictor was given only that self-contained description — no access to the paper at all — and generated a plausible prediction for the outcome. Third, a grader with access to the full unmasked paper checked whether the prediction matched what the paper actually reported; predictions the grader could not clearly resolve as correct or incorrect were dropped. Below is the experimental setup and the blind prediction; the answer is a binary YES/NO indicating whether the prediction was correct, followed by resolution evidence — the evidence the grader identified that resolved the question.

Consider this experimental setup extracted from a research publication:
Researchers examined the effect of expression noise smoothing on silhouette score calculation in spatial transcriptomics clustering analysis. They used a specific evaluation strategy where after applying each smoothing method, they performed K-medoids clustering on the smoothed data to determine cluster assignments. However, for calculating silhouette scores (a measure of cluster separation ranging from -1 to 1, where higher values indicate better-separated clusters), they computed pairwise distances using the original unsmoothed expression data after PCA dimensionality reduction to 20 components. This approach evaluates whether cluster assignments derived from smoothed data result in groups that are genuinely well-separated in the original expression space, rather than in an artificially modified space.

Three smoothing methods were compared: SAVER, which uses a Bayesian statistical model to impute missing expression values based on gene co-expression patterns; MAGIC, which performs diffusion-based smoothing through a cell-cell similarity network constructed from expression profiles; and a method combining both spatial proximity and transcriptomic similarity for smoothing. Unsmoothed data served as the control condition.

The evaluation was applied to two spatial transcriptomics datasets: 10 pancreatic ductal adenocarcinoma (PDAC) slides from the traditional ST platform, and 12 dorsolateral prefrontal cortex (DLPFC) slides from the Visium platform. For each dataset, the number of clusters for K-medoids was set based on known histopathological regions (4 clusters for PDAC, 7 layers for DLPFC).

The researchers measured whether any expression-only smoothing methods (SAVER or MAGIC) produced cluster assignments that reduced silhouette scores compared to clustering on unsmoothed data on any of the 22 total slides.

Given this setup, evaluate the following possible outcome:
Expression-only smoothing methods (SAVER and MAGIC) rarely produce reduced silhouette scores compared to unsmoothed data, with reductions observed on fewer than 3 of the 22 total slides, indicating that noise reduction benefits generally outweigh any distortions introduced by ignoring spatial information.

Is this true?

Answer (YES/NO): NO